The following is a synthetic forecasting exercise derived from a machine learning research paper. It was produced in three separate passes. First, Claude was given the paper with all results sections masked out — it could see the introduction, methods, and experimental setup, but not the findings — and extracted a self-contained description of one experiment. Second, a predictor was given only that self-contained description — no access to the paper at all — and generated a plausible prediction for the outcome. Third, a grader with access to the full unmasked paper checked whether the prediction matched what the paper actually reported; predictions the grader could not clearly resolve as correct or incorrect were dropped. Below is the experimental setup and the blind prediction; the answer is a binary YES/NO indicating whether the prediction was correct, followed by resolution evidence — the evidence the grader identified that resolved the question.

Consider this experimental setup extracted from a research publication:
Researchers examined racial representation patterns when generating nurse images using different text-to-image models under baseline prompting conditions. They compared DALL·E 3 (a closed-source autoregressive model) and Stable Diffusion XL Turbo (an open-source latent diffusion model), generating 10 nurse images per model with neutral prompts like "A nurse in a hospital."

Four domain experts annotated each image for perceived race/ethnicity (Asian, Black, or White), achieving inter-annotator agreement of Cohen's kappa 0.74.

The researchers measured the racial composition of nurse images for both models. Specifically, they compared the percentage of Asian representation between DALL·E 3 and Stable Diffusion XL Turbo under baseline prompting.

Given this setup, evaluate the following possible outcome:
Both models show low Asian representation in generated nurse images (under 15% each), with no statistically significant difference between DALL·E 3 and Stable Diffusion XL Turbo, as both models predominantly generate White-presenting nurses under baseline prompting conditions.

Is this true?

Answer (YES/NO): NO